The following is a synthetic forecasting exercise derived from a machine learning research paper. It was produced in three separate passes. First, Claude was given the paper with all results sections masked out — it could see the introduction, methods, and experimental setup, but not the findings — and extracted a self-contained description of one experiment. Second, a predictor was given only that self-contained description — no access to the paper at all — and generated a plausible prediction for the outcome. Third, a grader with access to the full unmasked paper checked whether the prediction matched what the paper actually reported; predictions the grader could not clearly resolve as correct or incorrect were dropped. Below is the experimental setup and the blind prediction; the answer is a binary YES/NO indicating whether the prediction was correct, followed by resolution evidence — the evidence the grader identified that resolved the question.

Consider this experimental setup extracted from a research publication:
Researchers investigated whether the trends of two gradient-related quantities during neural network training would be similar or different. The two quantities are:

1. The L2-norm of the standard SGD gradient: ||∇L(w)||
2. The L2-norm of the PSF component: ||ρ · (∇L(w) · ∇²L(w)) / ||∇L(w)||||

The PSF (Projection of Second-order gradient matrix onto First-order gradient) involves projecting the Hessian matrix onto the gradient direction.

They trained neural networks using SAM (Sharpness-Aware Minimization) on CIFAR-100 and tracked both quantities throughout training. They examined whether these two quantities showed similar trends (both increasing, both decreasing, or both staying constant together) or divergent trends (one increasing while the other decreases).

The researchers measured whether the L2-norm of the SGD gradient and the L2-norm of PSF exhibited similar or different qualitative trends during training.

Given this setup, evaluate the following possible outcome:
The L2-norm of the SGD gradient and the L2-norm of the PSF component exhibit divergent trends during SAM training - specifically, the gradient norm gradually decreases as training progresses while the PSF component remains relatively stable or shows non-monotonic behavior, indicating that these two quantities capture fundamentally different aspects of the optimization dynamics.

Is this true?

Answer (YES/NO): NO